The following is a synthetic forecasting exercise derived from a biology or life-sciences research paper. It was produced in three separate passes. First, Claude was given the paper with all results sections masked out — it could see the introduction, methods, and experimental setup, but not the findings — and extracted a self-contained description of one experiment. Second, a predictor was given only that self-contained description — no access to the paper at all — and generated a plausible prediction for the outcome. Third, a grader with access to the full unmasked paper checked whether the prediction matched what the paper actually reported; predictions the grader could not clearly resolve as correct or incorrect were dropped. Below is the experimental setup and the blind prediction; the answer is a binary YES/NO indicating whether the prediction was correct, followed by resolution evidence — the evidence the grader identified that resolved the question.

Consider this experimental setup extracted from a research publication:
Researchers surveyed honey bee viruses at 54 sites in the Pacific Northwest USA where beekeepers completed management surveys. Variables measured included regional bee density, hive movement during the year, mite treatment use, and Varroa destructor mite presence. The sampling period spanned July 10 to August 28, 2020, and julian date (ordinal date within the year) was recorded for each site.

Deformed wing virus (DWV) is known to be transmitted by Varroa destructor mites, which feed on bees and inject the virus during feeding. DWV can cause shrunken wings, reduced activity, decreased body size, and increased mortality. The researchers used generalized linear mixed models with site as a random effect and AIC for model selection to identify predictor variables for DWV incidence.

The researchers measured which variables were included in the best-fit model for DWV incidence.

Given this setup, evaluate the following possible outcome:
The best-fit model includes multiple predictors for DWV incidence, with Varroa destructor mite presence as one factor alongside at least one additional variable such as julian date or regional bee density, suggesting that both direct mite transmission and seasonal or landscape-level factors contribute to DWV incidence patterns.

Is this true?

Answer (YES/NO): YES